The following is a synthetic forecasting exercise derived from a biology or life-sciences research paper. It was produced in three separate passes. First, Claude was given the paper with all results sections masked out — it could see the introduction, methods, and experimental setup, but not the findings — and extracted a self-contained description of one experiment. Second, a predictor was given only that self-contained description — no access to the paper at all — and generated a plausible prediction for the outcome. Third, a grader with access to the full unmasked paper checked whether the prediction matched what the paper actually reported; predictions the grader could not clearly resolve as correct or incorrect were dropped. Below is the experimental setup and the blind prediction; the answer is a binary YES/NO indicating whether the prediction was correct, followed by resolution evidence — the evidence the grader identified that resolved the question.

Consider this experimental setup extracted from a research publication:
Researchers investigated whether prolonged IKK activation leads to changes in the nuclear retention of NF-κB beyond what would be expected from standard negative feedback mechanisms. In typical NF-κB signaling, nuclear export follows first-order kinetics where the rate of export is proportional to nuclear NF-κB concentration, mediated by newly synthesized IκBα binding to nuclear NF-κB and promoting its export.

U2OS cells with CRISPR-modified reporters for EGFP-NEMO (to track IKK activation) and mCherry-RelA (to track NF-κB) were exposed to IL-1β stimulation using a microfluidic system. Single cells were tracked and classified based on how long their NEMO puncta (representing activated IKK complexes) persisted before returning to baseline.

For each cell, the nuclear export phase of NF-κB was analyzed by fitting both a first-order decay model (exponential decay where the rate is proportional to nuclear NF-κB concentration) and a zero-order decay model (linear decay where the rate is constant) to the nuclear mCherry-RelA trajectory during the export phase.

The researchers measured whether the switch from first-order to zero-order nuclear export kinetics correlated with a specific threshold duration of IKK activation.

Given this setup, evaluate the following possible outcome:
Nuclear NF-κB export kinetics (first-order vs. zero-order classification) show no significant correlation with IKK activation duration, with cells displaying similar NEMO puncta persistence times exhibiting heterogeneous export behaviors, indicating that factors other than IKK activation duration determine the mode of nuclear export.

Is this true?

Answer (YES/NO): NO